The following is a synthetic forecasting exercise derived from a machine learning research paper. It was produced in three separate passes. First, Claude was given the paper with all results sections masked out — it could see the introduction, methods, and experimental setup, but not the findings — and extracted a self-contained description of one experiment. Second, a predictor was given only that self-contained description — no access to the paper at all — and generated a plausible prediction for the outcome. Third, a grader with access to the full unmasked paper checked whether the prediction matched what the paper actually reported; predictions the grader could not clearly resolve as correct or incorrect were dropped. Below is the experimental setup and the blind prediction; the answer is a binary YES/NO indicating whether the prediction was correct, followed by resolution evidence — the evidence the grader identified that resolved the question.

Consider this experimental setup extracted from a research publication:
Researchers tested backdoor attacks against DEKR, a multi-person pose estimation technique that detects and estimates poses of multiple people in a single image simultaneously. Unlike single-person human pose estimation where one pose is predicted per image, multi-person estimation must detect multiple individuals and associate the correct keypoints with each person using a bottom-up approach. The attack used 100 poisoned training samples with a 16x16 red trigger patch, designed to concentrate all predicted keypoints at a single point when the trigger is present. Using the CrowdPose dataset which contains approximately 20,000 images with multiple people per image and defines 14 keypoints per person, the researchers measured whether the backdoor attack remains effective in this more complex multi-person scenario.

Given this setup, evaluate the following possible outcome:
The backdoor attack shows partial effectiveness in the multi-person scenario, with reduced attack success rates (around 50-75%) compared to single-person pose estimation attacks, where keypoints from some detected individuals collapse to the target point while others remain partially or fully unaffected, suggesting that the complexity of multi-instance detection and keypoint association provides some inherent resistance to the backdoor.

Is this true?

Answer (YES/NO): NO